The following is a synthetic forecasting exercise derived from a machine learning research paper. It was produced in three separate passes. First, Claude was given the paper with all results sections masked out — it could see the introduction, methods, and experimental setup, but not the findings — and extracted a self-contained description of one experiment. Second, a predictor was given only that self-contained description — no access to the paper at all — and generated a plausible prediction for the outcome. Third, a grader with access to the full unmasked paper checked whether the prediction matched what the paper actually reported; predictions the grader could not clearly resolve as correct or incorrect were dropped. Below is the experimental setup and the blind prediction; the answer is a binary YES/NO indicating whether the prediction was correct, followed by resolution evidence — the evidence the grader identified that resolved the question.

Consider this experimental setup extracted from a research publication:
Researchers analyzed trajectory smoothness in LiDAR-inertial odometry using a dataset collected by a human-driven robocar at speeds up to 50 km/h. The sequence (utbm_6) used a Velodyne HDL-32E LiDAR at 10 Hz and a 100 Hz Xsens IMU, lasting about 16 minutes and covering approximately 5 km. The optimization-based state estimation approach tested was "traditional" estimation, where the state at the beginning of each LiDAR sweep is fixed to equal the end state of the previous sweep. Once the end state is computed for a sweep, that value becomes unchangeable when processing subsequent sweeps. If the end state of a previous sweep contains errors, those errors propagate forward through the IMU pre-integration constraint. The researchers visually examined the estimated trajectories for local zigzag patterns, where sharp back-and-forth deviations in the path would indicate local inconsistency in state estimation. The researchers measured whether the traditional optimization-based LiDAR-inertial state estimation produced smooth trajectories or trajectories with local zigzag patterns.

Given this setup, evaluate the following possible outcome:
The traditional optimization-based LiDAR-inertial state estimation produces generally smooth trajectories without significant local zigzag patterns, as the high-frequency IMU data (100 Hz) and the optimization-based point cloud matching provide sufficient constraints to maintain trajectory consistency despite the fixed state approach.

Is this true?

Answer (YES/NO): NO